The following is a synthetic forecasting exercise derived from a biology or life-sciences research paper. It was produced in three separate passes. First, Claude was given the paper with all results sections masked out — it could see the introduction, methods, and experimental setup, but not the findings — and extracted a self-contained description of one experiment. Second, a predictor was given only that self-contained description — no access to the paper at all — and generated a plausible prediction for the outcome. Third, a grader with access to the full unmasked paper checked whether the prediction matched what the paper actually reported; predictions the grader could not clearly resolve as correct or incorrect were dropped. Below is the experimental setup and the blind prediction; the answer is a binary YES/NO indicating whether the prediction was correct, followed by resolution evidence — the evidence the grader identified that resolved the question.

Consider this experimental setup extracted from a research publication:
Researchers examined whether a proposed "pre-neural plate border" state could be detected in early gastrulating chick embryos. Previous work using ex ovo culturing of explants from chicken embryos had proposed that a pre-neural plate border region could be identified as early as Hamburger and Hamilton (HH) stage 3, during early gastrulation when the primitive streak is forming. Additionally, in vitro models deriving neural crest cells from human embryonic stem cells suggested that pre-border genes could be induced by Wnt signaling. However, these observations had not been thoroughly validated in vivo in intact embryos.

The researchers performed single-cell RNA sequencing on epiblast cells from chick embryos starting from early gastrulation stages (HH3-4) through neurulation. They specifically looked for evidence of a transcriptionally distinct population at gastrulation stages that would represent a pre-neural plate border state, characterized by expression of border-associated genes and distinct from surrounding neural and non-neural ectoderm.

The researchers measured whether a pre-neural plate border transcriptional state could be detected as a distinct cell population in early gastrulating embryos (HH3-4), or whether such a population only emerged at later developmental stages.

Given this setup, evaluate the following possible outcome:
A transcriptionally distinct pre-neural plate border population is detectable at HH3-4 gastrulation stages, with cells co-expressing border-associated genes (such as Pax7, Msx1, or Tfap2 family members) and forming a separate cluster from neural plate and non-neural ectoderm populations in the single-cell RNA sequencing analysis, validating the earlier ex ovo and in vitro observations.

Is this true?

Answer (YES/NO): NO